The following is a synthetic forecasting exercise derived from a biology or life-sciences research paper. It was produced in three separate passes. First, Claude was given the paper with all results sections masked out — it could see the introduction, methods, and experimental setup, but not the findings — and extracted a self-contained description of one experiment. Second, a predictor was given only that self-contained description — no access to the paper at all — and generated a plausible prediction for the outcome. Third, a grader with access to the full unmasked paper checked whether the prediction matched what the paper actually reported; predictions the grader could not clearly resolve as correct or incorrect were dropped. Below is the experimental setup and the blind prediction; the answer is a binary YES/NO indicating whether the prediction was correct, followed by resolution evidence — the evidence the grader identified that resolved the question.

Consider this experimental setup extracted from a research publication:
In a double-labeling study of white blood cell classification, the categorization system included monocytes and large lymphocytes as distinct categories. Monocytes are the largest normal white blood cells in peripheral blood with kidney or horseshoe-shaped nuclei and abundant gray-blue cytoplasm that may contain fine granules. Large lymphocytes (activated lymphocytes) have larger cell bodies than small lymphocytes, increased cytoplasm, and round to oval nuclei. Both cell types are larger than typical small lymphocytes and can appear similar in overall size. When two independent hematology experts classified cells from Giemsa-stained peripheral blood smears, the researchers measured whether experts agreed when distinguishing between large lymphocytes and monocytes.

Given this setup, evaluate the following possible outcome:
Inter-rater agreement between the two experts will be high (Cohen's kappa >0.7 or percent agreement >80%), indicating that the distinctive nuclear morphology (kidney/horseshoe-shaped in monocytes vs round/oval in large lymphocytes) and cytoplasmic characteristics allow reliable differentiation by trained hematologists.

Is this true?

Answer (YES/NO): NO